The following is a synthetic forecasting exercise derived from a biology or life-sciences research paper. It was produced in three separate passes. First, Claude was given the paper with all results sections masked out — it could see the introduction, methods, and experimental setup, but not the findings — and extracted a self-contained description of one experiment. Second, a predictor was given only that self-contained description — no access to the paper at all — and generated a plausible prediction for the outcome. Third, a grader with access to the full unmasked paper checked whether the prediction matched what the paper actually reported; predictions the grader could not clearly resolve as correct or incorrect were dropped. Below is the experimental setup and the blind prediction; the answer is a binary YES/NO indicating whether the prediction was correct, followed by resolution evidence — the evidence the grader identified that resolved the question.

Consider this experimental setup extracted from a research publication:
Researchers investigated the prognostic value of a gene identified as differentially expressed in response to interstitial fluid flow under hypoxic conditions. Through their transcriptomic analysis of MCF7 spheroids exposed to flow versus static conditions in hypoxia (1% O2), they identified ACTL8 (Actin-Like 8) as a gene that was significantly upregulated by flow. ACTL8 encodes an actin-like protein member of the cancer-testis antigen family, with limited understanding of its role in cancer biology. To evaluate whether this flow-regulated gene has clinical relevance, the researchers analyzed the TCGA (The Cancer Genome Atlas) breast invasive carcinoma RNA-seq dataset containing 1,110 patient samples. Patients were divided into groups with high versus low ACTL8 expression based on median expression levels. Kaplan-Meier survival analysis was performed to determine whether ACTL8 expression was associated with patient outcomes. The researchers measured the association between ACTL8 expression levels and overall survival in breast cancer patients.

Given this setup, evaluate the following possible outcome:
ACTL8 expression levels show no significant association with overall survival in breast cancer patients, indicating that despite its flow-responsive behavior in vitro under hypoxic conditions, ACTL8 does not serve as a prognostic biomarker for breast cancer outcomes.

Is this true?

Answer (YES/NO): NO